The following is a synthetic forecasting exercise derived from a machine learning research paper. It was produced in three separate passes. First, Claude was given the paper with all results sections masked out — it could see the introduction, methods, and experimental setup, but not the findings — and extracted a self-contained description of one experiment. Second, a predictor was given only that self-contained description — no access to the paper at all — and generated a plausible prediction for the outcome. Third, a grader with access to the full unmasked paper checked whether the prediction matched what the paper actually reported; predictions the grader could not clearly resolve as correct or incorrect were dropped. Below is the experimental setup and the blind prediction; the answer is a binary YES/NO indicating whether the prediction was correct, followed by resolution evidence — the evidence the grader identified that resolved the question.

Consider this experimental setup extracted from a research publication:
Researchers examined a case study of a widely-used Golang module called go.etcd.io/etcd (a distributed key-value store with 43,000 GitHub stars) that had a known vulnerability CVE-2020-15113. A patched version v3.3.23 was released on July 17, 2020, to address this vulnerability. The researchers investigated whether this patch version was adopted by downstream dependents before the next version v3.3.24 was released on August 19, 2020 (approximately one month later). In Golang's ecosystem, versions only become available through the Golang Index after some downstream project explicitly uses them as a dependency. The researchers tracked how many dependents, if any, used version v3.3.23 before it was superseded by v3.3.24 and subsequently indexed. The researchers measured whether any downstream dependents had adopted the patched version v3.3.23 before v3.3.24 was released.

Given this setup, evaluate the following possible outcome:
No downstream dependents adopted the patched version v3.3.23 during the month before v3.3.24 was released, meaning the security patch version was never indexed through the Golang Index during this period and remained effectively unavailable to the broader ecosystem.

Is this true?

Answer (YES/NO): YES